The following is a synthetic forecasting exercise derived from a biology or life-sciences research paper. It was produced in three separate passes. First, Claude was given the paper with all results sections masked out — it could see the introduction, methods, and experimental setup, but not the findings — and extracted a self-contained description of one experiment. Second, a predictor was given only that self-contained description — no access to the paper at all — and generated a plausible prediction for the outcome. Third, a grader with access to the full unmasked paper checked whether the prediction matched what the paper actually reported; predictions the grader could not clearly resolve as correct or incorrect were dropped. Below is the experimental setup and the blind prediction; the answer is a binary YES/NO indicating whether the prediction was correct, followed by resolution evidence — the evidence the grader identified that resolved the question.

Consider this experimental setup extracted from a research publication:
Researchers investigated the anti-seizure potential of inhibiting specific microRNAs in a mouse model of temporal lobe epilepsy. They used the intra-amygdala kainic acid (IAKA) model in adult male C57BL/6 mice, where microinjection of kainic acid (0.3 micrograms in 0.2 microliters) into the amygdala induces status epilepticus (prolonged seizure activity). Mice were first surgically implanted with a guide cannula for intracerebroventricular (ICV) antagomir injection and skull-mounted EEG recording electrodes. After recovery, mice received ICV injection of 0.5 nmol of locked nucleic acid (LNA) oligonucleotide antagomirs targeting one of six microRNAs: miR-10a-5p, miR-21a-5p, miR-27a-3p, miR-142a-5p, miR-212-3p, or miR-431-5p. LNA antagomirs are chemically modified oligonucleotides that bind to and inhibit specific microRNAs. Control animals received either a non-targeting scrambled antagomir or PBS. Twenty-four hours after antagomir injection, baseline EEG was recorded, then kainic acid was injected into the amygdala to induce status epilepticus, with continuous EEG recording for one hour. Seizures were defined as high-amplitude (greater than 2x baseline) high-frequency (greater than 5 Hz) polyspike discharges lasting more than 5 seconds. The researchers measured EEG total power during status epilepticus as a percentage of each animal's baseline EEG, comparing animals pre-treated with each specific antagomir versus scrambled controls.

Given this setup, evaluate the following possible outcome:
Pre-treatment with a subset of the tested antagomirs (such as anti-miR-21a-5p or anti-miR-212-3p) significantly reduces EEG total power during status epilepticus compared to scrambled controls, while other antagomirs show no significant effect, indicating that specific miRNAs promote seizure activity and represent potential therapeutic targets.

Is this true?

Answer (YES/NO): NO